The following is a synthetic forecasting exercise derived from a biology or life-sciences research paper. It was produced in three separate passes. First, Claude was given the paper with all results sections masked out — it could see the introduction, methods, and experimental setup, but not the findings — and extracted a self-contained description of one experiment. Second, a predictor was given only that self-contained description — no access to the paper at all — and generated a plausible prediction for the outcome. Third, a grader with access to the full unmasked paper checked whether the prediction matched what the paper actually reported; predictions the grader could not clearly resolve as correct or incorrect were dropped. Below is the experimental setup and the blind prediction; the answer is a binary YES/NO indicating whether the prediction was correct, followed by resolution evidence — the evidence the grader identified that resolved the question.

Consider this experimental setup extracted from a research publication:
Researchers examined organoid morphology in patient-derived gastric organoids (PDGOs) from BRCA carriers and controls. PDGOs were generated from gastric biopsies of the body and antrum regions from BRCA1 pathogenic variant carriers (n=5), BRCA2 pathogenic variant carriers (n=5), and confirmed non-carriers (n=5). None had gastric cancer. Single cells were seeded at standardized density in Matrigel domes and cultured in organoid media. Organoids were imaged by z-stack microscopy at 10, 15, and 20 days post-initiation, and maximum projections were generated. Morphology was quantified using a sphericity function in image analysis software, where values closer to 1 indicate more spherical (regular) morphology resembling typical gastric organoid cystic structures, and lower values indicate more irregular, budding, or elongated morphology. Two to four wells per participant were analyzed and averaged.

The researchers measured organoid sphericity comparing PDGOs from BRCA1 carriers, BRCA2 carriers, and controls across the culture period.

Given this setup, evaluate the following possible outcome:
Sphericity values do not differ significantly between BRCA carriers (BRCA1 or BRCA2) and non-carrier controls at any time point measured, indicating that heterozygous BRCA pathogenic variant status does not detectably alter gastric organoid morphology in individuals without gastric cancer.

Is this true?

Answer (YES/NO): YES